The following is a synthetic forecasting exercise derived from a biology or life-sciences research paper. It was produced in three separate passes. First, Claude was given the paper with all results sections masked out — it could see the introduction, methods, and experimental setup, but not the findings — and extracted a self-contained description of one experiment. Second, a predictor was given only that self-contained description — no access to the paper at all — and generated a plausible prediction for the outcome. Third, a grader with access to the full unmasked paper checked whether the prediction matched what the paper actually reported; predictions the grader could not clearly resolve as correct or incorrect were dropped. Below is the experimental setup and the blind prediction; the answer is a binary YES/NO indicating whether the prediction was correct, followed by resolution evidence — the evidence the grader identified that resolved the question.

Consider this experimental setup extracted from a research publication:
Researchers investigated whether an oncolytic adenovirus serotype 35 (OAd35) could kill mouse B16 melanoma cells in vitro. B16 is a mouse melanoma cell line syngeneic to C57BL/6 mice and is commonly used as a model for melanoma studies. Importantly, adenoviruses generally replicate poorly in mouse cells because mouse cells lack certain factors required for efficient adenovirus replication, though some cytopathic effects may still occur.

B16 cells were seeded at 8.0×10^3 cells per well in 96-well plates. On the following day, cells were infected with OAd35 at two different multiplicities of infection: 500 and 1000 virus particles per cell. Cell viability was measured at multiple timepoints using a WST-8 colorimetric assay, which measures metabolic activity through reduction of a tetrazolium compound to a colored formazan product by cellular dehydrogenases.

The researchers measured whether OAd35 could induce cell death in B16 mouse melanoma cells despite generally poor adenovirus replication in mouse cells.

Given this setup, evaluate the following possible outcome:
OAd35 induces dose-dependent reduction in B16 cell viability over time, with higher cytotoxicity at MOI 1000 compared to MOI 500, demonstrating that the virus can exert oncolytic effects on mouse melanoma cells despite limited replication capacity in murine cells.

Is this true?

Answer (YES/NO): NO